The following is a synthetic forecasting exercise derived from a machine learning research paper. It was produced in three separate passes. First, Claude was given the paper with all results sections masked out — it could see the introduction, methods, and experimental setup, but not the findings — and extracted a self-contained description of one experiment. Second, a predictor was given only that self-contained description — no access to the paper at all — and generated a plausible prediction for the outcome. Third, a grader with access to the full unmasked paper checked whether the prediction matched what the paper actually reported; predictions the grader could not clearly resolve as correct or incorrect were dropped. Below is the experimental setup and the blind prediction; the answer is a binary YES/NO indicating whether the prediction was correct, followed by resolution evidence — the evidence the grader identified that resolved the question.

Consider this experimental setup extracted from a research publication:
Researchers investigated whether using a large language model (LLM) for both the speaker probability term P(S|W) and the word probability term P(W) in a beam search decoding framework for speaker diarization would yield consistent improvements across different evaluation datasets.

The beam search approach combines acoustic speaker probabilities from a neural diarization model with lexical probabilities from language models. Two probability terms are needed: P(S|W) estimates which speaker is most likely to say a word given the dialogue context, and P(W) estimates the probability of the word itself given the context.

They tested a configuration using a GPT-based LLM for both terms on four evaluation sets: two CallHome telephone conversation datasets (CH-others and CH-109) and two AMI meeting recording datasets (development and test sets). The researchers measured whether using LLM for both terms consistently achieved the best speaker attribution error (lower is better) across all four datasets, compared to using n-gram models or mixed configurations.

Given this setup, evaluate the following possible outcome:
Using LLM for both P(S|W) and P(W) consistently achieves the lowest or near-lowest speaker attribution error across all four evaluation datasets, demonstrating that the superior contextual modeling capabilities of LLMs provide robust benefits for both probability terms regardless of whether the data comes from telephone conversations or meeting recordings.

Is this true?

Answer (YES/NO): NO